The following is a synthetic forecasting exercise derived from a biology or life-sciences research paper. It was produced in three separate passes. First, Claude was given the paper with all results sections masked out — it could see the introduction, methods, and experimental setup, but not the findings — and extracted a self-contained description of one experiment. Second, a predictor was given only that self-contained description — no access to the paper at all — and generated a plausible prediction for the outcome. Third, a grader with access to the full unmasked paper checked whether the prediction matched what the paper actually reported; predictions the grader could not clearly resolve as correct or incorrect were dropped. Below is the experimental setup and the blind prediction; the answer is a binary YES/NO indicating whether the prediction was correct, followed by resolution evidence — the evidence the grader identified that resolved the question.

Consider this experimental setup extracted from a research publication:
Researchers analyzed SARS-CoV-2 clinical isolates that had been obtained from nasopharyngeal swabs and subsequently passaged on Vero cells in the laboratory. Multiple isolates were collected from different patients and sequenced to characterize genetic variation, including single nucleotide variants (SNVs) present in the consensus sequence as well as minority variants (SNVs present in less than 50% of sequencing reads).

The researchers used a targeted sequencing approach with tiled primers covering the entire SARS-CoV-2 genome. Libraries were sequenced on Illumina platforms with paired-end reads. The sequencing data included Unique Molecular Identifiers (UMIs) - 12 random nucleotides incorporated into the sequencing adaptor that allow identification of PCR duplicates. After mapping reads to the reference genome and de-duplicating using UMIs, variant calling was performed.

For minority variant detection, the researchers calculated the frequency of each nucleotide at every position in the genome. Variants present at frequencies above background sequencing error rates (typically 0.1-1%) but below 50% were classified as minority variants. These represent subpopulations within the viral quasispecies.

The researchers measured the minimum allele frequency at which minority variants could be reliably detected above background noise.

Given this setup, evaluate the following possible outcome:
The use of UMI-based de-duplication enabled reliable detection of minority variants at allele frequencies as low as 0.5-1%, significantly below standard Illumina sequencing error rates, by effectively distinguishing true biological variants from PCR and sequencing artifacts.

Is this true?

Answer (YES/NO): NO